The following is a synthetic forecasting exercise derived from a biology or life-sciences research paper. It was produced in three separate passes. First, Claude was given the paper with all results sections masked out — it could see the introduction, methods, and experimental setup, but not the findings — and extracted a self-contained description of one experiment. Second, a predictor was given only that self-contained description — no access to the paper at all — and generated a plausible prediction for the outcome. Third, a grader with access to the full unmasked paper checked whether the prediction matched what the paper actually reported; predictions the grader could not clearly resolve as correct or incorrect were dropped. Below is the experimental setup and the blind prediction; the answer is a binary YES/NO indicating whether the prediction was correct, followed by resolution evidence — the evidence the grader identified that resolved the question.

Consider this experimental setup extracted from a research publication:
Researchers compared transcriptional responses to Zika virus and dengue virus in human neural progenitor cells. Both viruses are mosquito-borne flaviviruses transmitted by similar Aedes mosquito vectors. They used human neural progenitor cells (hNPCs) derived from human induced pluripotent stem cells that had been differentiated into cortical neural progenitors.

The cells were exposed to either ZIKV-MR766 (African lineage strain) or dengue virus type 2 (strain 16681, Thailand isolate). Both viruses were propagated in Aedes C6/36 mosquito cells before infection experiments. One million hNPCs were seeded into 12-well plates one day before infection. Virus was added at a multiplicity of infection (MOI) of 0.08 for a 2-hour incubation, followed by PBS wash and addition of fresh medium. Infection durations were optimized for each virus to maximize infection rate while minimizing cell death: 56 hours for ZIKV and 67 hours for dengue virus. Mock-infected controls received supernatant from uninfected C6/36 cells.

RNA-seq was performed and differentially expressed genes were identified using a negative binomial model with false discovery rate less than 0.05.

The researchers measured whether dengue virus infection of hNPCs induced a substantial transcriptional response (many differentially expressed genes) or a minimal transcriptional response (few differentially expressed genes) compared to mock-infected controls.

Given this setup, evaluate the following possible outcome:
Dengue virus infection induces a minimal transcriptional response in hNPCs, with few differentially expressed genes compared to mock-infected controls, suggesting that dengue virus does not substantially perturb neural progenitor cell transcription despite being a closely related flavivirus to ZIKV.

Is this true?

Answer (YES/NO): NO